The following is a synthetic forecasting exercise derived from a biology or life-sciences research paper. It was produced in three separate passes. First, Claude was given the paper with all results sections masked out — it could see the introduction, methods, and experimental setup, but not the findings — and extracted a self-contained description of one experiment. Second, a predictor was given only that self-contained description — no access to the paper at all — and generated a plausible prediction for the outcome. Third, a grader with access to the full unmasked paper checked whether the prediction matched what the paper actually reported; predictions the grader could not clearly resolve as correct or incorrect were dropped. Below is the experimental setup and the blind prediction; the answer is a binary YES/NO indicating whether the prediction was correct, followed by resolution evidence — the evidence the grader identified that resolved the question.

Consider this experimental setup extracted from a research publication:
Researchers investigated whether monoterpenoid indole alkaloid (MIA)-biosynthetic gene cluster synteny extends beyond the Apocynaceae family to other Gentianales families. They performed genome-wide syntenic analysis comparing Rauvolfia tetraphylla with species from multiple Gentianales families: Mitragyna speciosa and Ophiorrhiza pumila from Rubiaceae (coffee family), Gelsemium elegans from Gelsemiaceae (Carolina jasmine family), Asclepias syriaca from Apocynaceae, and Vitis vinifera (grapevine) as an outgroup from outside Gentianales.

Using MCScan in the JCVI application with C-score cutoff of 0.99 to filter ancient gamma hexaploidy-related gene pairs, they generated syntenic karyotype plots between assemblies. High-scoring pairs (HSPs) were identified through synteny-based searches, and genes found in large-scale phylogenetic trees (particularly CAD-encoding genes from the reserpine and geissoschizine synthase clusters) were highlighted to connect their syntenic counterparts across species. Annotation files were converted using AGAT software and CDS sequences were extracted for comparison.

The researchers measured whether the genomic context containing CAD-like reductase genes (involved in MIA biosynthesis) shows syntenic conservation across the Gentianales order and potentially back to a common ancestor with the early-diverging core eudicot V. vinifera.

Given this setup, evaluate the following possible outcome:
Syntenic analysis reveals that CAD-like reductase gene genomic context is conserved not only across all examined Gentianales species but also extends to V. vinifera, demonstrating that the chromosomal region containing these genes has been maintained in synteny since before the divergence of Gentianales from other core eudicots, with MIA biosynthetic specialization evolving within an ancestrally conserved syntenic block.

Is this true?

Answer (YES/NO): YES